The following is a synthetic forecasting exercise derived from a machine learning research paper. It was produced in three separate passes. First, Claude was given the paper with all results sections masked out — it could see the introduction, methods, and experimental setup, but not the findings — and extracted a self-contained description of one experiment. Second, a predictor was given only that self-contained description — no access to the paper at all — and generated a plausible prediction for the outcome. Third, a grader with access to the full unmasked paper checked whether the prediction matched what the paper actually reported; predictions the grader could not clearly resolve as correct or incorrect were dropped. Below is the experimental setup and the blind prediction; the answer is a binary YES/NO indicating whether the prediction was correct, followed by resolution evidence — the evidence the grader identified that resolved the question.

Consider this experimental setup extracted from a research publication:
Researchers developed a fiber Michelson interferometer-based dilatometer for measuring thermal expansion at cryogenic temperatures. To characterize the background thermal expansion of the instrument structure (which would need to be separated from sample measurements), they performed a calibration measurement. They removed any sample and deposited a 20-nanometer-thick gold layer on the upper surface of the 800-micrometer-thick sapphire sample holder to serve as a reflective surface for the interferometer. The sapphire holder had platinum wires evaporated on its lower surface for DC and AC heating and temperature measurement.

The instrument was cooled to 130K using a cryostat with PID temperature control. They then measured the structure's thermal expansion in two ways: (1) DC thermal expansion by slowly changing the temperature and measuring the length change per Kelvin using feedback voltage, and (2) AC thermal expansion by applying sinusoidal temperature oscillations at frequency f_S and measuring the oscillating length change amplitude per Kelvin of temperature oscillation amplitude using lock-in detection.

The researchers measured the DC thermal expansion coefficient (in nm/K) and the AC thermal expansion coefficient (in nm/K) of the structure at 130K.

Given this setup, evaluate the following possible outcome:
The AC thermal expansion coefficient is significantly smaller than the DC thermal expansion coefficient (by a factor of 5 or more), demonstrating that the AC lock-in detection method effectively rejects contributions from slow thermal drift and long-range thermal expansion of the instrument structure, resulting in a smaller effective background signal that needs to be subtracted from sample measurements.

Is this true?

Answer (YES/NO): YES